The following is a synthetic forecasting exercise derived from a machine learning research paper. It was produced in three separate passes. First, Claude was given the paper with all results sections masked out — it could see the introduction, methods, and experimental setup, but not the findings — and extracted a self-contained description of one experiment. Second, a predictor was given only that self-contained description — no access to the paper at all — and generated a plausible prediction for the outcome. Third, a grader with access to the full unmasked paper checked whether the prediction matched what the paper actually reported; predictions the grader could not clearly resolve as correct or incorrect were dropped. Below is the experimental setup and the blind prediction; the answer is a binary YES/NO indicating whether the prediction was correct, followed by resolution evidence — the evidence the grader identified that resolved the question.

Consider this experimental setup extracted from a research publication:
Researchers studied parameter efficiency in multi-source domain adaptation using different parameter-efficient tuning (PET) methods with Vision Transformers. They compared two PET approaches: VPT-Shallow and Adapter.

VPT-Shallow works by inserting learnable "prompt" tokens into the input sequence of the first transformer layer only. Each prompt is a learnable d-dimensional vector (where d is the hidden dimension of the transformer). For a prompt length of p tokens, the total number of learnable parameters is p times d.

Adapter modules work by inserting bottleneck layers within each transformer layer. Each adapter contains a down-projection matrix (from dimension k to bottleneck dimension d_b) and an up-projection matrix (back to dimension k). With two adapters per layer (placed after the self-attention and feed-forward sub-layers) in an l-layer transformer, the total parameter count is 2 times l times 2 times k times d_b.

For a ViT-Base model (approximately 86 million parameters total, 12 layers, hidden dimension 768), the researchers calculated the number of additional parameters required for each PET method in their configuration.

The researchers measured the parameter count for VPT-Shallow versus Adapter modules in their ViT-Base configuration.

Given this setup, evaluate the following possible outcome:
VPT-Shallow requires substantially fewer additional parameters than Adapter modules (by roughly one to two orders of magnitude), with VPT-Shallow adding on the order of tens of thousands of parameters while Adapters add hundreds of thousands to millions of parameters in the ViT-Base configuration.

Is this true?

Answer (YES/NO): NO